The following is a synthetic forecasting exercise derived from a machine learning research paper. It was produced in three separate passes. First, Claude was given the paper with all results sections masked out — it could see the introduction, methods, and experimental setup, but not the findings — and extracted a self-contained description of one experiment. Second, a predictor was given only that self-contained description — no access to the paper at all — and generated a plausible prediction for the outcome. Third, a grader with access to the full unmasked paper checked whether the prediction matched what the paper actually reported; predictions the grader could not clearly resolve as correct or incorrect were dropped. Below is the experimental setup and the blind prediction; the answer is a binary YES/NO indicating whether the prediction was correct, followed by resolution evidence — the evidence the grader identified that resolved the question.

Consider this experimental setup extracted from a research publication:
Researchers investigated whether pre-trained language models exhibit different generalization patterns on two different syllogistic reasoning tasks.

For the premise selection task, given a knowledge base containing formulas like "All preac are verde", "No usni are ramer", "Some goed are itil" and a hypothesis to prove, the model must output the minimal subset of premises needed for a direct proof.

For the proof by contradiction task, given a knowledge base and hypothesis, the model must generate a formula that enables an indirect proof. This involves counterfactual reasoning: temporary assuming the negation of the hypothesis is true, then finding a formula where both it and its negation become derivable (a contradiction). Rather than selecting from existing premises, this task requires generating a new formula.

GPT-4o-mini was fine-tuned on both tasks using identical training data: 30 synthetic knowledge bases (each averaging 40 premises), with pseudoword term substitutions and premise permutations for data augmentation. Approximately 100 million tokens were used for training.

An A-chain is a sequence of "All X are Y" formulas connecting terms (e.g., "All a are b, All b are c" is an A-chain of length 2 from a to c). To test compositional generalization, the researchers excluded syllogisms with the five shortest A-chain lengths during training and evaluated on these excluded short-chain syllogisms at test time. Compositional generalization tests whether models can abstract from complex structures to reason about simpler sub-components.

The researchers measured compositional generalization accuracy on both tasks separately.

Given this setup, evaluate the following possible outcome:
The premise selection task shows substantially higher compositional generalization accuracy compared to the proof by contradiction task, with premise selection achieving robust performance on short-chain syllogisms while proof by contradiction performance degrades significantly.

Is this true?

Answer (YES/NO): NO